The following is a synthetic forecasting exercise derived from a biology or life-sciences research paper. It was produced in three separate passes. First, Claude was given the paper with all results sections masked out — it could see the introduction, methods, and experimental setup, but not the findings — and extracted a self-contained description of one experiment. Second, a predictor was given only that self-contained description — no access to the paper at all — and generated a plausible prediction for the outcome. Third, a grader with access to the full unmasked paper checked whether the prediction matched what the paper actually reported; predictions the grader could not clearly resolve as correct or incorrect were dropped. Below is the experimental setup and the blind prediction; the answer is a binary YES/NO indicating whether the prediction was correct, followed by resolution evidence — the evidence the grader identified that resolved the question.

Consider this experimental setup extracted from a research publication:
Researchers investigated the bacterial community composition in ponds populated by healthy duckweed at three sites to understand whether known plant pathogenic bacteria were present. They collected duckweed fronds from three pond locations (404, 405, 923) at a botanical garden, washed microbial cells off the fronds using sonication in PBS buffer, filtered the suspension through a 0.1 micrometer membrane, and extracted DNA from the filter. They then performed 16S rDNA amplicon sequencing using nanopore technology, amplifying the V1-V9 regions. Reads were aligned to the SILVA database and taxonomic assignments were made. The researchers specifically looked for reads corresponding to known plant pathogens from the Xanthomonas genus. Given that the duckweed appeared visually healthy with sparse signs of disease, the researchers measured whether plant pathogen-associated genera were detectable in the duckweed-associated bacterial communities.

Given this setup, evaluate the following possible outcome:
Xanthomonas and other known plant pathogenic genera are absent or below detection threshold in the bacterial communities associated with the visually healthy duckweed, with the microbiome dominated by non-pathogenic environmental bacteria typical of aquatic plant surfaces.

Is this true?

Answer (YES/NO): NO